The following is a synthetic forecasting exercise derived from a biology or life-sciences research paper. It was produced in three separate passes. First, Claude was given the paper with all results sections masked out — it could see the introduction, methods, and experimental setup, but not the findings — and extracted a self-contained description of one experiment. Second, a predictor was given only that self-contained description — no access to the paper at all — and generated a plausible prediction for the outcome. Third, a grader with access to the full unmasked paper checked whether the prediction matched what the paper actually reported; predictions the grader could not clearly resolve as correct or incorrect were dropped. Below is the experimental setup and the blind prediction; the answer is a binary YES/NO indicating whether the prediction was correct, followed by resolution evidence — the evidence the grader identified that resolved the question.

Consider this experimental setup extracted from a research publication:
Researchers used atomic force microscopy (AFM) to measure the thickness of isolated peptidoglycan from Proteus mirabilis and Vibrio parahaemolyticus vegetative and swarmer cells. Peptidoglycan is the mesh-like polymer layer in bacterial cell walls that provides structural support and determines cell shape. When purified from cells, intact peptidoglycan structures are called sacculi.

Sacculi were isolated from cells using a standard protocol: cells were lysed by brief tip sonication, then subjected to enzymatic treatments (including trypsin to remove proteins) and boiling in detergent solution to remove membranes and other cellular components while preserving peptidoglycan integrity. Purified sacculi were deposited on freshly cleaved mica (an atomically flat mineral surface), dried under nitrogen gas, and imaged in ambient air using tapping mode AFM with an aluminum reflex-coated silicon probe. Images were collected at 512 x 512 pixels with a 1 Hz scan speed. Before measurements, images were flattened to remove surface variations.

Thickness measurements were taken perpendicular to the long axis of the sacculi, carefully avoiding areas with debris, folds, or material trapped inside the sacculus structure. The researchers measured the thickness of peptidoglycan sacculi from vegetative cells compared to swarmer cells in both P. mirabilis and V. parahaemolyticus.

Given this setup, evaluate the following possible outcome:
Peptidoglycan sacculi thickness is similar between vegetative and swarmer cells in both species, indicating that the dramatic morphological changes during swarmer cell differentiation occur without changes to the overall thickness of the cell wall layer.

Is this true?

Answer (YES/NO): NO